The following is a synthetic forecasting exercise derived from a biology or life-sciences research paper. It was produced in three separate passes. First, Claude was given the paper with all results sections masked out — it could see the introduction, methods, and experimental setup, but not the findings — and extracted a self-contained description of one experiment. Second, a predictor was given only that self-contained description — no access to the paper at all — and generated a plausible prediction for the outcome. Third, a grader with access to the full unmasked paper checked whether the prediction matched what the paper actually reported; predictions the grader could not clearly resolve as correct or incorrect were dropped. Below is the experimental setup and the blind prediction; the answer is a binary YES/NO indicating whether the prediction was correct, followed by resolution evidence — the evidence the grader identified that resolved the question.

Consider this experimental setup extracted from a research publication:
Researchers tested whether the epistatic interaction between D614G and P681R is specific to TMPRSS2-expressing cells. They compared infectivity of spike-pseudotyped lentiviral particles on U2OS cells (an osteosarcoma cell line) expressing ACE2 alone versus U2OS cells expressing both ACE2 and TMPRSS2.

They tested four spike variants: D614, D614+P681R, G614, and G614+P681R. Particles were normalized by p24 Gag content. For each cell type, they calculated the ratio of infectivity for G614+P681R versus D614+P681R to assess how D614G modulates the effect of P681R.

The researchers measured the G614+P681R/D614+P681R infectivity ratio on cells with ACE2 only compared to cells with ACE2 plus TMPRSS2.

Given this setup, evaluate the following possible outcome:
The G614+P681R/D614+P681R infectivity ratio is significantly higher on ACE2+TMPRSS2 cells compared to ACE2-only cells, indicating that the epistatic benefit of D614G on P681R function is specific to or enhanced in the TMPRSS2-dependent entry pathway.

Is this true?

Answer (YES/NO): NO